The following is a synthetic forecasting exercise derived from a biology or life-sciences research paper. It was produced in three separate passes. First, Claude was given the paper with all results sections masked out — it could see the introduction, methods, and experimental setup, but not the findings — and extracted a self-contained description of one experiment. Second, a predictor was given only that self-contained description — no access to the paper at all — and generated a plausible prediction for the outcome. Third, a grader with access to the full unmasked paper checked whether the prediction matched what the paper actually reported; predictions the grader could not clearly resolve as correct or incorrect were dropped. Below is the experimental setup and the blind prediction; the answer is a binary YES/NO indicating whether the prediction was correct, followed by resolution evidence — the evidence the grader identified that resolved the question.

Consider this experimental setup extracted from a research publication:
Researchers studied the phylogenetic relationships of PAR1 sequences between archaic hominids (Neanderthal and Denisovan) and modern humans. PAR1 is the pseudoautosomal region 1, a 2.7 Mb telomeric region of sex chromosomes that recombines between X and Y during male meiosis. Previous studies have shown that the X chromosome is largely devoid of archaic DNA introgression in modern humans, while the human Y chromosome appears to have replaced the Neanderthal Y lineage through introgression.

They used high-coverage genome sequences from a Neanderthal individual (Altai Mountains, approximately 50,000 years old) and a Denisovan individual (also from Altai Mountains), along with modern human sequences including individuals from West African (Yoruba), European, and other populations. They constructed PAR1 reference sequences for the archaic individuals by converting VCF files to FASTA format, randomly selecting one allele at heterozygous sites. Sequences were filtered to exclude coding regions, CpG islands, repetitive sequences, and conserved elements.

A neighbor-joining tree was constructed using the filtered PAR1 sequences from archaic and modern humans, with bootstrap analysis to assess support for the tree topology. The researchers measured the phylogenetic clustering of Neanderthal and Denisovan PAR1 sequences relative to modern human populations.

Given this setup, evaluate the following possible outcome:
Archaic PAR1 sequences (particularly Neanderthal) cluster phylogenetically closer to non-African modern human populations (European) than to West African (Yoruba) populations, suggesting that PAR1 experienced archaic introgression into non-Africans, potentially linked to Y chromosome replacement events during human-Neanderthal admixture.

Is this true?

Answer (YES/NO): NO